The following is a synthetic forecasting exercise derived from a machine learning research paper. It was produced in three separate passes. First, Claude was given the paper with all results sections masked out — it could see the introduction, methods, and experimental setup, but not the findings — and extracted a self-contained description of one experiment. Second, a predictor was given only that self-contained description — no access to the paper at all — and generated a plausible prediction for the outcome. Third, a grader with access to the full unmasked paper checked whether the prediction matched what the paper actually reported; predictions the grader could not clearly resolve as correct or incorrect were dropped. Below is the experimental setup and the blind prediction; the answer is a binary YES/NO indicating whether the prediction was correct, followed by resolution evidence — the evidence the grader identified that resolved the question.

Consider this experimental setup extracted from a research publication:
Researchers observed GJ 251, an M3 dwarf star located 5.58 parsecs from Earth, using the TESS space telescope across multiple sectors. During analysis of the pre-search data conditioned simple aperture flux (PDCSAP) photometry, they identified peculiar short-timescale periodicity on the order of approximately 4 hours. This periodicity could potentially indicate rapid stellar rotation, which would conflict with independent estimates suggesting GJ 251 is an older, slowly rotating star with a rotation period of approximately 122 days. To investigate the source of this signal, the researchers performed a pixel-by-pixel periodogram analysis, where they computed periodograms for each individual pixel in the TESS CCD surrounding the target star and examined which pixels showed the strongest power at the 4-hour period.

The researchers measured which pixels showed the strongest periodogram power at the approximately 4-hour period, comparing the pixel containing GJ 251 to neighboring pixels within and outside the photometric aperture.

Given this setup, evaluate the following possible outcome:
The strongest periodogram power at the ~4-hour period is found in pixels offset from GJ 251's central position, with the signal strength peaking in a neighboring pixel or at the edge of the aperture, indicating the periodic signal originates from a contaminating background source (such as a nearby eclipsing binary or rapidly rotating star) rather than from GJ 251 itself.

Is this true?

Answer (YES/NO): YES